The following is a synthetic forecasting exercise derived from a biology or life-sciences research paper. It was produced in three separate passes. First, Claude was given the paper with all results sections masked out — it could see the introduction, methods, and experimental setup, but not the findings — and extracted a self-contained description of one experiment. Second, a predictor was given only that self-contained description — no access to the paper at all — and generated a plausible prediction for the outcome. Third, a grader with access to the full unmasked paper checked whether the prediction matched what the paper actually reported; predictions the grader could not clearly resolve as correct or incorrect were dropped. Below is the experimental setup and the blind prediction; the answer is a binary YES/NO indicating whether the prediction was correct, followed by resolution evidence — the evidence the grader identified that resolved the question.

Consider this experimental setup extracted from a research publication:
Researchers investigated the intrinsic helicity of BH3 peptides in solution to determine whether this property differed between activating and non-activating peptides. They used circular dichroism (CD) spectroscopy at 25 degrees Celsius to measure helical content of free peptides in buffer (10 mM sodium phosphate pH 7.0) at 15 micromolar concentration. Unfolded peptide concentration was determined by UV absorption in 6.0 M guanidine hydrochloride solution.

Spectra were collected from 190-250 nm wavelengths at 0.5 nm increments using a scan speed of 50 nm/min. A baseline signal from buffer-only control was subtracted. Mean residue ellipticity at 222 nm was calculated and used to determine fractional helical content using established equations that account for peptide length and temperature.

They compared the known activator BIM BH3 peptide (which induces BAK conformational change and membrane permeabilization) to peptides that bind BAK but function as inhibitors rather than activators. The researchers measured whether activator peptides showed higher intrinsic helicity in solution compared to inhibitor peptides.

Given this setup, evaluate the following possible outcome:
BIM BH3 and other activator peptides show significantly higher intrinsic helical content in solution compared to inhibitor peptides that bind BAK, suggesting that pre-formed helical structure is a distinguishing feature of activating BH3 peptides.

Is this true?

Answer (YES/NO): NO